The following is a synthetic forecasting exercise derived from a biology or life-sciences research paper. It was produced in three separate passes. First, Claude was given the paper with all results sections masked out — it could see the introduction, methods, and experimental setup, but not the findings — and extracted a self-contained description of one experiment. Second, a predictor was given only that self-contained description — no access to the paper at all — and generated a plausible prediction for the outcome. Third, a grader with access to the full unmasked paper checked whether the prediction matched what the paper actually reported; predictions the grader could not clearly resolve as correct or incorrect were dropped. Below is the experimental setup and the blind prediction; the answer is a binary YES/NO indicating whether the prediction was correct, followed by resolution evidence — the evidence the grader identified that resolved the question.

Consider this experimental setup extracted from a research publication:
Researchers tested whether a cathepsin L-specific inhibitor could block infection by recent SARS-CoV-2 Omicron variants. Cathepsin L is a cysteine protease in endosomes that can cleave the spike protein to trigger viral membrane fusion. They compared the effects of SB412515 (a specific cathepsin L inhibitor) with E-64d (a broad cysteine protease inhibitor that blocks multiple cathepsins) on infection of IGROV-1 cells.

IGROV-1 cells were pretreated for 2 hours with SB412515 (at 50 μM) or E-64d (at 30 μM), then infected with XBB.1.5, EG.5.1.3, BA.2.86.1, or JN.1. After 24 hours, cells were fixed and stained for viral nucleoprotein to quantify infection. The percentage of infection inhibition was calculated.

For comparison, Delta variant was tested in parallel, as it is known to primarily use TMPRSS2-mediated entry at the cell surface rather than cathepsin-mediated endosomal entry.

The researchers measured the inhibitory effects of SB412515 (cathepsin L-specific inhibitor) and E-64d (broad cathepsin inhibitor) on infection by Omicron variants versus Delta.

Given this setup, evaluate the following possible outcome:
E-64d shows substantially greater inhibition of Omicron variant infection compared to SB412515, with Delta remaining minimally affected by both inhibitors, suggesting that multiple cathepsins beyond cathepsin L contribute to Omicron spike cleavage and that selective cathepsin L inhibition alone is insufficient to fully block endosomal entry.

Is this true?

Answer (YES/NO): NO